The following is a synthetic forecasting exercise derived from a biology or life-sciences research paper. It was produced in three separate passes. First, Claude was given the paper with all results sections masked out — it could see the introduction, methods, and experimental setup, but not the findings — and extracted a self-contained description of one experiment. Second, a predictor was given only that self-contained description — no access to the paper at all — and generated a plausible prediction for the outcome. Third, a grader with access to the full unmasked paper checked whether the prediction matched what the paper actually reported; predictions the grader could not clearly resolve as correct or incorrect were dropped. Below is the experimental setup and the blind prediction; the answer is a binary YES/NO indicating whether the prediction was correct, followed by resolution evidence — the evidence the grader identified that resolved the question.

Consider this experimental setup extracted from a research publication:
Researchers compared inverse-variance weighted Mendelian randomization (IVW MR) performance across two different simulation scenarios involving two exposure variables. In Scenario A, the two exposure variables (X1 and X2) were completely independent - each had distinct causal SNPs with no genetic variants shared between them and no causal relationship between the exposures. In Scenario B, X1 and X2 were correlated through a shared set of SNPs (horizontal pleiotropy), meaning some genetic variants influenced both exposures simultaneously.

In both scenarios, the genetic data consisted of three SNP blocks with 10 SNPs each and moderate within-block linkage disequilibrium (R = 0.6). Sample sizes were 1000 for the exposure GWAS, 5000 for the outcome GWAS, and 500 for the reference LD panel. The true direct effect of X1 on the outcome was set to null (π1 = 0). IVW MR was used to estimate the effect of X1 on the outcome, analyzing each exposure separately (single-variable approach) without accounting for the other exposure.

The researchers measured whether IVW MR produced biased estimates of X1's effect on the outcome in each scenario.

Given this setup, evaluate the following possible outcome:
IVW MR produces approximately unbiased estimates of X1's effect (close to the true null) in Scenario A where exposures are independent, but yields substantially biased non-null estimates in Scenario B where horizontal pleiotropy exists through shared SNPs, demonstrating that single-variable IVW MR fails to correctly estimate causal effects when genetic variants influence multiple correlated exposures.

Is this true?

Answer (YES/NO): YES